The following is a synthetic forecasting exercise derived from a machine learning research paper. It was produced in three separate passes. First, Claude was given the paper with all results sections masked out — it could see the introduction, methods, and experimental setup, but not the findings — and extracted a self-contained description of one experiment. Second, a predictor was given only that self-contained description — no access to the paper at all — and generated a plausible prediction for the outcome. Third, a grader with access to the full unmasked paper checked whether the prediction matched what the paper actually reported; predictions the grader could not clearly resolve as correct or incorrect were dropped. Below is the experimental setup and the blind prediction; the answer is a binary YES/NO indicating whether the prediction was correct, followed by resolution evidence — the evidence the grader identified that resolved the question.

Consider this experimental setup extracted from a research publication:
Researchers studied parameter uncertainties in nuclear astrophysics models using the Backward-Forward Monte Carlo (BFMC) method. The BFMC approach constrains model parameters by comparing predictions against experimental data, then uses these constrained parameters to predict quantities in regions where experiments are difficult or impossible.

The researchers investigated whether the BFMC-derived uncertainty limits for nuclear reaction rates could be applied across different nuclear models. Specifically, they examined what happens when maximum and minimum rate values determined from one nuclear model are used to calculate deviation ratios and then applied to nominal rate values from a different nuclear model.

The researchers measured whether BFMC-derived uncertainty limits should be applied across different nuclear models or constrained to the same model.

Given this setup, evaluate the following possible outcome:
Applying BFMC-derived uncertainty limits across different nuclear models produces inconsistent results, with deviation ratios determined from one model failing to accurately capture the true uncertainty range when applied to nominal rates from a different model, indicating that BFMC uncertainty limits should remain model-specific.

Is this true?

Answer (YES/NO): YES